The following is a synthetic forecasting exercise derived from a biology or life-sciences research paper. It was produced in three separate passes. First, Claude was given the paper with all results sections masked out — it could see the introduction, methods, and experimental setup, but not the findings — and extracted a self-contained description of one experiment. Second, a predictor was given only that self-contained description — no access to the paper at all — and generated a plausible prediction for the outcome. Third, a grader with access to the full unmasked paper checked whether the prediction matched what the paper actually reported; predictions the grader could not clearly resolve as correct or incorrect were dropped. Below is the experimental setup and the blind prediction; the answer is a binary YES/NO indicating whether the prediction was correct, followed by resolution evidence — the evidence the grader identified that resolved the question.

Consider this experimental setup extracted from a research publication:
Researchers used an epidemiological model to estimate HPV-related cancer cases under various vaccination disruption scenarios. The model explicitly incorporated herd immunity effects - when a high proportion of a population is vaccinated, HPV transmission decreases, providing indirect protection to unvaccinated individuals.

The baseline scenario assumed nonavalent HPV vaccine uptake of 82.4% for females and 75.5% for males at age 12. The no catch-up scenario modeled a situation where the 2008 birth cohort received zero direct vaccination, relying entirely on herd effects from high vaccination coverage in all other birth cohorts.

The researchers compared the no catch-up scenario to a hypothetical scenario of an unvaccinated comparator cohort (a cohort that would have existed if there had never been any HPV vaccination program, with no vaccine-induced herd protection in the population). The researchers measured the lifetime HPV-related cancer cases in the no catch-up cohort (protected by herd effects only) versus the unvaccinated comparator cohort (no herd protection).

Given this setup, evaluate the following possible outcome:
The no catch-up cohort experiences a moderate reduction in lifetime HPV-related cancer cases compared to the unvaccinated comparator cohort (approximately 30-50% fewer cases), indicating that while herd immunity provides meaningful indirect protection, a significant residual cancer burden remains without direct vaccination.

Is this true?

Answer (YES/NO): YES